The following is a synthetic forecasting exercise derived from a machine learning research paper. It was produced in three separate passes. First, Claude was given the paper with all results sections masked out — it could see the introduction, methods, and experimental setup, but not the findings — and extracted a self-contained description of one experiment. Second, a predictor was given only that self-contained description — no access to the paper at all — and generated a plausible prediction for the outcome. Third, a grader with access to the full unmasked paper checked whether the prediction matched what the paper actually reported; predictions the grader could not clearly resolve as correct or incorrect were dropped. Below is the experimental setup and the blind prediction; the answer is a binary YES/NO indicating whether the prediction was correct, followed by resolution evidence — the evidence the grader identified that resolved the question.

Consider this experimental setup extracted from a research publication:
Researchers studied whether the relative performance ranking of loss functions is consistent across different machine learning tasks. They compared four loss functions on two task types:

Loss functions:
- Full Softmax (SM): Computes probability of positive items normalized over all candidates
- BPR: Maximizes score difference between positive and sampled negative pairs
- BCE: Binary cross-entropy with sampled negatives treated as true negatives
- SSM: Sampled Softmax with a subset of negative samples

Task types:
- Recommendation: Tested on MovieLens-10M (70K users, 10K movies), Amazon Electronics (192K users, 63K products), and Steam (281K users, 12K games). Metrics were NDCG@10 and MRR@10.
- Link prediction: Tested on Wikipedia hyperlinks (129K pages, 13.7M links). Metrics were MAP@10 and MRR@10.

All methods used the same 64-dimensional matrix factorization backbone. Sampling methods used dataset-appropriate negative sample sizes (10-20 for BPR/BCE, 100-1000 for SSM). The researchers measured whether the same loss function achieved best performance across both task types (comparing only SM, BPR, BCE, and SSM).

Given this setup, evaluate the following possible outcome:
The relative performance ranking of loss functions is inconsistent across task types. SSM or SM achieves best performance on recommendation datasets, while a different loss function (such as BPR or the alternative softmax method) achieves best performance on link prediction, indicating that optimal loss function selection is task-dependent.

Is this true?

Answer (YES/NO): NO